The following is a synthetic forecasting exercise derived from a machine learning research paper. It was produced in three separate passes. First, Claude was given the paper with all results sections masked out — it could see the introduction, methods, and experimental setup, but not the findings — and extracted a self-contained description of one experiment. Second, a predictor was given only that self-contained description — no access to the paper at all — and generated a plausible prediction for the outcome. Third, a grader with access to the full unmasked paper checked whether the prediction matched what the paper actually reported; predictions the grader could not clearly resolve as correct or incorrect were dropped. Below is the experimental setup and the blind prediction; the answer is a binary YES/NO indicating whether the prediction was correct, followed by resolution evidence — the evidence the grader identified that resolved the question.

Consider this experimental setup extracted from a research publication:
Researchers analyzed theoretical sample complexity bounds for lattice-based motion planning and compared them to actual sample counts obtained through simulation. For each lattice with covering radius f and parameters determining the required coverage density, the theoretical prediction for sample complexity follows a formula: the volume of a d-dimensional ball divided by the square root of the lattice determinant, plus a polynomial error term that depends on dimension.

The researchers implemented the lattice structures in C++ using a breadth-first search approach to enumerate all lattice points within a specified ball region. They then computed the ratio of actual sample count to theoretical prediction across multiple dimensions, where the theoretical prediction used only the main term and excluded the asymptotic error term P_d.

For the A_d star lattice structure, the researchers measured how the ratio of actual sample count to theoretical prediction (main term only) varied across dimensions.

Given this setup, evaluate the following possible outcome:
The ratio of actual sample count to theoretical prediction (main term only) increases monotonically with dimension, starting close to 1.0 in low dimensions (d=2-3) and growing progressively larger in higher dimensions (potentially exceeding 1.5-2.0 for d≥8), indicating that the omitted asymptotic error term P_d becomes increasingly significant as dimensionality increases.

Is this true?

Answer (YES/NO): NO